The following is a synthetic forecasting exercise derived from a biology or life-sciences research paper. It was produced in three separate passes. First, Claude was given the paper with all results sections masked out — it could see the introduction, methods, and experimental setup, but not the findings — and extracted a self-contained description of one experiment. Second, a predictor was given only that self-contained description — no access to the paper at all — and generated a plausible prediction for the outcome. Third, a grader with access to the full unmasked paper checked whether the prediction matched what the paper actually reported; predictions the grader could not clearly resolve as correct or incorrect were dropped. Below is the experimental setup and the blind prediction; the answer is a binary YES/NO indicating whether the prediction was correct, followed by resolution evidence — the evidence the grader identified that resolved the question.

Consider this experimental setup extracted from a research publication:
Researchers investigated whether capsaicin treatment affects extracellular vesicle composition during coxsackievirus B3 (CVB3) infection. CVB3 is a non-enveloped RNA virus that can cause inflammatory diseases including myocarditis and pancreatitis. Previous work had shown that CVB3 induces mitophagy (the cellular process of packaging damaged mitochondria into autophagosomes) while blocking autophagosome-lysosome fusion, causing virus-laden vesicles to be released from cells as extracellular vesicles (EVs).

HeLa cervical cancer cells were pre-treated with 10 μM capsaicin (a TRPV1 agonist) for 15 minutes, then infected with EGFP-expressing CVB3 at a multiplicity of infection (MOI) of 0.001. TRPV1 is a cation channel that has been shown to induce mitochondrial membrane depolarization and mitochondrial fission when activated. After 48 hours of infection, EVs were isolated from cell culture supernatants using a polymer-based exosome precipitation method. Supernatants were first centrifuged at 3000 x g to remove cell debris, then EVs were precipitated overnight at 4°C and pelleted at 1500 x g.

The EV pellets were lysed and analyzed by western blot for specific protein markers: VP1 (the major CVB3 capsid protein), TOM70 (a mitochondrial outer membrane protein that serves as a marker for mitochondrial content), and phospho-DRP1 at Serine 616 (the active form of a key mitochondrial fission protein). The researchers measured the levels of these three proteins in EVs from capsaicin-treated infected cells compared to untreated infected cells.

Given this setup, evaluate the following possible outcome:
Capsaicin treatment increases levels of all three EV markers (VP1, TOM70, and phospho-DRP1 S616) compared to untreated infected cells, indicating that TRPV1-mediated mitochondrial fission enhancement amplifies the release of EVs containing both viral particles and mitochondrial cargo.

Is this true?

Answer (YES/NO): YES